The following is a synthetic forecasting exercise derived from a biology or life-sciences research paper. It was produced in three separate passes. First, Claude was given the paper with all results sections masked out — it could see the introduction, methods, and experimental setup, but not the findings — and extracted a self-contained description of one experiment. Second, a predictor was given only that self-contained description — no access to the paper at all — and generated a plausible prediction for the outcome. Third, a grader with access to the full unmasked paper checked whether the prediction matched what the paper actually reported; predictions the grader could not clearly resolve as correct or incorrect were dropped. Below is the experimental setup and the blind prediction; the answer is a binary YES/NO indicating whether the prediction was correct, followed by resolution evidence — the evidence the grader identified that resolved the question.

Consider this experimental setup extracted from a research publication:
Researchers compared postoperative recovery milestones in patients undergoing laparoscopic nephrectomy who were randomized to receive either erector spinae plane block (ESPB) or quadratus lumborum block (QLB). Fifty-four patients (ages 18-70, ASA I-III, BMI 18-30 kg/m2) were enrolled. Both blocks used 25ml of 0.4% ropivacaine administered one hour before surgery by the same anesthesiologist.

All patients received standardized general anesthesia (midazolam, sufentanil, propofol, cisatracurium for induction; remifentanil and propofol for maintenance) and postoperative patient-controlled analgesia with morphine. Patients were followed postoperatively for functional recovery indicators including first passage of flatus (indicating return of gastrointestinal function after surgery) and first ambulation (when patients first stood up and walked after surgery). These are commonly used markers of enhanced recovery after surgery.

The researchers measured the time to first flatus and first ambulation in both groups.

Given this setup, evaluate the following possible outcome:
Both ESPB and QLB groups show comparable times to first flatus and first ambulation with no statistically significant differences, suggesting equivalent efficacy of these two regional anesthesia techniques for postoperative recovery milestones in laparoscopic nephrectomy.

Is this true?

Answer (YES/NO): YES